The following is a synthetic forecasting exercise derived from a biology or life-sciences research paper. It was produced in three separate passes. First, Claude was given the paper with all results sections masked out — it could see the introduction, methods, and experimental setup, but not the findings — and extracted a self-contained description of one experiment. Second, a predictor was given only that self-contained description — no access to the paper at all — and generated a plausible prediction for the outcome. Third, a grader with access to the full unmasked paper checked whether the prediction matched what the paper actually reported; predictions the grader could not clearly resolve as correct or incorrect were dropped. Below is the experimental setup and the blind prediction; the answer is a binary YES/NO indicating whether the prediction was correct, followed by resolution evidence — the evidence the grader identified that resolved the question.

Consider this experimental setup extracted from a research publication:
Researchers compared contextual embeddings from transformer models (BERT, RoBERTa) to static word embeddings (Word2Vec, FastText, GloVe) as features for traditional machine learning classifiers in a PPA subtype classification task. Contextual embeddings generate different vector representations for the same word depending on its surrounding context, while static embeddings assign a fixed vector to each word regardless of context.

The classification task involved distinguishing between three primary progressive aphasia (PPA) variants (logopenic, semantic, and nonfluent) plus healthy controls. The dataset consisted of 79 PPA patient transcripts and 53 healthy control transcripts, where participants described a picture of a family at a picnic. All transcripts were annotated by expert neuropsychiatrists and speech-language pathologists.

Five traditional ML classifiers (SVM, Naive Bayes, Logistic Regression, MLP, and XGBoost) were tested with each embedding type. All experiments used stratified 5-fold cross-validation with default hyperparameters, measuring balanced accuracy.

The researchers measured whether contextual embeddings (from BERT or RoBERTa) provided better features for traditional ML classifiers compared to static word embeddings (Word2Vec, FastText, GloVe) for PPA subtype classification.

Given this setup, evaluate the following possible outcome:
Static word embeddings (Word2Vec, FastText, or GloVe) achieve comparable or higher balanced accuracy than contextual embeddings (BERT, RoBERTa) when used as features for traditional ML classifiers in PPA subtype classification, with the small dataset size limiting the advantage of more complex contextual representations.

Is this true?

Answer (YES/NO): NO